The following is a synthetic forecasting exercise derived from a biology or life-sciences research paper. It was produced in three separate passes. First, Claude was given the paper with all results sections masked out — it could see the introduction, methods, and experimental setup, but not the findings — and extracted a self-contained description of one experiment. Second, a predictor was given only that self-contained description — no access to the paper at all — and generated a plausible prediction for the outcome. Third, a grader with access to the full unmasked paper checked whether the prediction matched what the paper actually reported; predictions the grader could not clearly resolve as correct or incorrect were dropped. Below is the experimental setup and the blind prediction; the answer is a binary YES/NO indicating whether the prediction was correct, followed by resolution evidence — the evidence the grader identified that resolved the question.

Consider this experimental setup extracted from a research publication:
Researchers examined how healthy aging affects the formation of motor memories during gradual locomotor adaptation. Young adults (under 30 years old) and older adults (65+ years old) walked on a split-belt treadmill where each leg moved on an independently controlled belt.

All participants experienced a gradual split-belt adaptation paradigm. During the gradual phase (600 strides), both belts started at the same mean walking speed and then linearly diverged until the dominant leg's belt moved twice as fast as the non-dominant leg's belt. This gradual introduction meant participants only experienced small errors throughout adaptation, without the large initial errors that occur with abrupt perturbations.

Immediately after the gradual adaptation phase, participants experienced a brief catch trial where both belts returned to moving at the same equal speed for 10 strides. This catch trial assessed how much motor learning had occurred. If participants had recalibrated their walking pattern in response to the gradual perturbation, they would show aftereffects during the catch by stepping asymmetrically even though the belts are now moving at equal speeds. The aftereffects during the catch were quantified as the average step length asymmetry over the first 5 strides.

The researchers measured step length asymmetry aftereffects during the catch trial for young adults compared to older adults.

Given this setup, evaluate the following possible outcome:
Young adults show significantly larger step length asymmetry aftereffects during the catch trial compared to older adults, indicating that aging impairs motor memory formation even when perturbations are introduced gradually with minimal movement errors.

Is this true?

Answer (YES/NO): YES